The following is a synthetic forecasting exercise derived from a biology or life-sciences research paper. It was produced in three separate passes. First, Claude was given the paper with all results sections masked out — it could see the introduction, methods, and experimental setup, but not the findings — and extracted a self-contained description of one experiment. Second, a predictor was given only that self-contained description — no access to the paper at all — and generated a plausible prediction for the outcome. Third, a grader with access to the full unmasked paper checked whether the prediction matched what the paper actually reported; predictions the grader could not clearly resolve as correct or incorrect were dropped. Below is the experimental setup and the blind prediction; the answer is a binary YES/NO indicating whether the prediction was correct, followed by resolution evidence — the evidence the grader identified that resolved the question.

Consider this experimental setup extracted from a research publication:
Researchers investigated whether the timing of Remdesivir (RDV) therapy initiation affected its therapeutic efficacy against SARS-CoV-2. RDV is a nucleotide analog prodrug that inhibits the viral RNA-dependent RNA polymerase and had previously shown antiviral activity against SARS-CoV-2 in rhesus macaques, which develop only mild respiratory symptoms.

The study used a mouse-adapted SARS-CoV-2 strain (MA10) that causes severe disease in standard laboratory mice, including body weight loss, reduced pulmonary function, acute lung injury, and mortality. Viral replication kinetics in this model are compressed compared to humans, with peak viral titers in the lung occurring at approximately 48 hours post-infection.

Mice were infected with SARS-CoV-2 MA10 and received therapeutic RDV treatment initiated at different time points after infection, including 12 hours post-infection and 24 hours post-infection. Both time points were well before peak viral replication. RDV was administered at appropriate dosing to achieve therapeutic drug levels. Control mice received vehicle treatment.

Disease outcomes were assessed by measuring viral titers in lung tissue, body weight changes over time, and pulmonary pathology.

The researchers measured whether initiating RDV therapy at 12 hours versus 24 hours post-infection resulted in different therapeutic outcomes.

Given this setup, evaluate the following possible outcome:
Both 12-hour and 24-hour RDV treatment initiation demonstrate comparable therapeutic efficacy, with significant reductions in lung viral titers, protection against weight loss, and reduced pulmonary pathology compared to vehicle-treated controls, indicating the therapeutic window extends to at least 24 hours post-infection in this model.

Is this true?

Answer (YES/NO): NO